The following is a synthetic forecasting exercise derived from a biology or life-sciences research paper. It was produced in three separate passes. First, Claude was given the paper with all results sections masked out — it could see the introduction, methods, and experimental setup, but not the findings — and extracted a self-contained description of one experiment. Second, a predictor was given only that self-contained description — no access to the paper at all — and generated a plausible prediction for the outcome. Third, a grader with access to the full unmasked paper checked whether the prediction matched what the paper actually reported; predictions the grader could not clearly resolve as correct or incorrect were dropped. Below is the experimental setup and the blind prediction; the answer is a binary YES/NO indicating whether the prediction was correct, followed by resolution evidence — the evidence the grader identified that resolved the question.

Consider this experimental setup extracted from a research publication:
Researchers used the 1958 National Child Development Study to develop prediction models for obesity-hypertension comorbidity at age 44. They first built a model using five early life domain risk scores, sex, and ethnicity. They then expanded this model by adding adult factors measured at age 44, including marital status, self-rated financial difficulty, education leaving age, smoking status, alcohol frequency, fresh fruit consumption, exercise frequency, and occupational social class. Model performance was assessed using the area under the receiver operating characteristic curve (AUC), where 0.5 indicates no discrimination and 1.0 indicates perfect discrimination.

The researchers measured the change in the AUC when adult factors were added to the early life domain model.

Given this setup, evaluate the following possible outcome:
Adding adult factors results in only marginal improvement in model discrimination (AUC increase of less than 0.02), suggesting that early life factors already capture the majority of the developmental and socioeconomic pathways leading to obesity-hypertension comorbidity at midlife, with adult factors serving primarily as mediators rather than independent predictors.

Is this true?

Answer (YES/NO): NO